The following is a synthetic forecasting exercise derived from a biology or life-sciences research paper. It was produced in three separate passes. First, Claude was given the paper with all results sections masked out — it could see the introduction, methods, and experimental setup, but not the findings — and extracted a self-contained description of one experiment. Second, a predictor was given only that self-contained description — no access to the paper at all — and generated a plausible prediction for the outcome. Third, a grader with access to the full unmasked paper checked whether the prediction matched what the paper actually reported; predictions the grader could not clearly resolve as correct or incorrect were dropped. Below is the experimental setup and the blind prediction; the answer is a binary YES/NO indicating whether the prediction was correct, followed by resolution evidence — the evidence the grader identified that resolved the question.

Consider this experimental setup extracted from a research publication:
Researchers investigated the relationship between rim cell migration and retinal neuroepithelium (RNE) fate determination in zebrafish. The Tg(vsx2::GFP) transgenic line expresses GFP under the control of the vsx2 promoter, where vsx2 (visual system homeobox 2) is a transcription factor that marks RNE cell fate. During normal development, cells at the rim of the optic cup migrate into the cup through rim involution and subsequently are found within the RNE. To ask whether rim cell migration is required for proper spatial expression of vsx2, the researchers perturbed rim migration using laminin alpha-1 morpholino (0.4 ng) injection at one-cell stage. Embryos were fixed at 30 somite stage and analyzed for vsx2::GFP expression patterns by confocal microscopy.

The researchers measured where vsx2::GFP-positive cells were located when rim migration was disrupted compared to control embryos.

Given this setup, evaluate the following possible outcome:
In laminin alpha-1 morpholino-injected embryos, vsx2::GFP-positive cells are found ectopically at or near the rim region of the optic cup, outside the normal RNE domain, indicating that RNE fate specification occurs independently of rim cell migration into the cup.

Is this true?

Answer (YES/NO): YES